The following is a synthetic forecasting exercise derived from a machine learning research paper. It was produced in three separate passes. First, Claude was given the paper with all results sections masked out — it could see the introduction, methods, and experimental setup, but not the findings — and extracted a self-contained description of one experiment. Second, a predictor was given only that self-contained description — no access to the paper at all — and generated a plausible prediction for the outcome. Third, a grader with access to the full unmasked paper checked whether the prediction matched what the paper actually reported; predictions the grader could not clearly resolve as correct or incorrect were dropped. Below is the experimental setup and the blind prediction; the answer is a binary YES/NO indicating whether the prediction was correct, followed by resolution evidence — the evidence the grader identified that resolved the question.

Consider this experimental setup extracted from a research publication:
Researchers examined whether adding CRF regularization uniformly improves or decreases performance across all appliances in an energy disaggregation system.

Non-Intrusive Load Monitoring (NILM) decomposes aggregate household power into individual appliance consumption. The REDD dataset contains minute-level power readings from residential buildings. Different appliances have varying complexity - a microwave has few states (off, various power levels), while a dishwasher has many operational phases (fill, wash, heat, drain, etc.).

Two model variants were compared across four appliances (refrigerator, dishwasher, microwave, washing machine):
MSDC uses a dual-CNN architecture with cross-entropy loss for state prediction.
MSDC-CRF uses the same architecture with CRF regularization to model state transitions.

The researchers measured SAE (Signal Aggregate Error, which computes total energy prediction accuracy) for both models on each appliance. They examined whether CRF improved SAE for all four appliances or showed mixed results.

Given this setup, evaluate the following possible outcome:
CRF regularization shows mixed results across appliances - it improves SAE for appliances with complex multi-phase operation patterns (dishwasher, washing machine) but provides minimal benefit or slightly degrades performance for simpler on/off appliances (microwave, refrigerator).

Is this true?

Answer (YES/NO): NO